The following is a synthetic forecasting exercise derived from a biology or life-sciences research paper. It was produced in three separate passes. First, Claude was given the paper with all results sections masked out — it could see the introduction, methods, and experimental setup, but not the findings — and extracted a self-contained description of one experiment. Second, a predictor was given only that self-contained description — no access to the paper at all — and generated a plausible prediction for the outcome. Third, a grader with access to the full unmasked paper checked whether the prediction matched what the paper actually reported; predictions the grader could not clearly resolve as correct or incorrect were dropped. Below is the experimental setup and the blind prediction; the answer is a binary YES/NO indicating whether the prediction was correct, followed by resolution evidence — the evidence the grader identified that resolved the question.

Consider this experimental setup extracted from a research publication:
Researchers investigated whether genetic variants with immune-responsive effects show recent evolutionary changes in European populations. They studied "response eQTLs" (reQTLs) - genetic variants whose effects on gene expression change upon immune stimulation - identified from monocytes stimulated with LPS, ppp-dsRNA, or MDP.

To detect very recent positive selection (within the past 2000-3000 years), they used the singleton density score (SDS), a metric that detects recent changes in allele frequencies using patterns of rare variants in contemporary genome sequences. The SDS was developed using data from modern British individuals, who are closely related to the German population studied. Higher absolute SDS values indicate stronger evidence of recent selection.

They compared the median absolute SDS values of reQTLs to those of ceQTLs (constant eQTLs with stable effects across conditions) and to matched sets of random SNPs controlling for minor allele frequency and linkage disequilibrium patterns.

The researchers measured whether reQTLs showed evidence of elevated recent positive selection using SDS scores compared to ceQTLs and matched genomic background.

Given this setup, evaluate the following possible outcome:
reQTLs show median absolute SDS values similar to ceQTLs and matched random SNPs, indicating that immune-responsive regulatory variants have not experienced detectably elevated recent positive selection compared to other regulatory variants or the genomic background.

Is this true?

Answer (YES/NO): NO